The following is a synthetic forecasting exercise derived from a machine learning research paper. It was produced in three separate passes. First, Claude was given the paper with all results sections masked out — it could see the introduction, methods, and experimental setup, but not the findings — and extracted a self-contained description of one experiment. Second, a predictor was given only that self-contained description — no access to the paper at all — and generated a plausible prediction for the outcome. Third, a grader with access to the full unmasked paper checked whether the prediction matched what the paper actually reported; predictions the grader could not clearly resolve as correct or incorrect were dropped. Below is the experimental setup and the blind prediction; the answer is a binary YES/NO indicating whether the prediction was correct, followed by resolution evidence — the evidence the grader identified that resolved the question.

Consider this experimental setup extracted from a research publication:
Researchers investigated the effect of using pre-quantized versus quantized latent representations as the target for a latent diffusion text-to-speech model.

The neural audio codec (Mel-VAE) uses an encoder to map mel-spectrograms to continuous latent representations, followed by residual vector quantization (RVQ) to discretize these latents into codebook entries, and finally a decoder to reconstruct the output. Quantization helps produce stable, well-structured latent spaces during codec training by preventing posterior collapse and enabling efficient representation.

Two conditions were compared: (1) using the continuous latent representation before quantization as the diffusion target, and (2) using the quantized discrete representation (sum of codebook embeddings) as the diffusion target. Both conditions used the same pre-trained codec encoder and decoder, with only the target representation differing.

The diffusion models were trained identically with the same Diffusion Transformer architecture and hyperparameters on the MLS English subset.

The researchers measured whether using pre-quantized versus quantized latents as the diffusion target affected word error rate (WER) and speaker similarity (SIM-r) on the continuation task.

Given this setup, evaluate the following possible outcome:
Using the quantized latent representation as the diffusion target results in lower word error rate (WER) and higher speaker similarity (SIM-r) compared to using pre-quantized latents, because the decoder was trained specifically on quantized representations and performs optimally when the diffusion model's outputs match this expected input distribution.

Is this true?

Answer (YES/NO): NO